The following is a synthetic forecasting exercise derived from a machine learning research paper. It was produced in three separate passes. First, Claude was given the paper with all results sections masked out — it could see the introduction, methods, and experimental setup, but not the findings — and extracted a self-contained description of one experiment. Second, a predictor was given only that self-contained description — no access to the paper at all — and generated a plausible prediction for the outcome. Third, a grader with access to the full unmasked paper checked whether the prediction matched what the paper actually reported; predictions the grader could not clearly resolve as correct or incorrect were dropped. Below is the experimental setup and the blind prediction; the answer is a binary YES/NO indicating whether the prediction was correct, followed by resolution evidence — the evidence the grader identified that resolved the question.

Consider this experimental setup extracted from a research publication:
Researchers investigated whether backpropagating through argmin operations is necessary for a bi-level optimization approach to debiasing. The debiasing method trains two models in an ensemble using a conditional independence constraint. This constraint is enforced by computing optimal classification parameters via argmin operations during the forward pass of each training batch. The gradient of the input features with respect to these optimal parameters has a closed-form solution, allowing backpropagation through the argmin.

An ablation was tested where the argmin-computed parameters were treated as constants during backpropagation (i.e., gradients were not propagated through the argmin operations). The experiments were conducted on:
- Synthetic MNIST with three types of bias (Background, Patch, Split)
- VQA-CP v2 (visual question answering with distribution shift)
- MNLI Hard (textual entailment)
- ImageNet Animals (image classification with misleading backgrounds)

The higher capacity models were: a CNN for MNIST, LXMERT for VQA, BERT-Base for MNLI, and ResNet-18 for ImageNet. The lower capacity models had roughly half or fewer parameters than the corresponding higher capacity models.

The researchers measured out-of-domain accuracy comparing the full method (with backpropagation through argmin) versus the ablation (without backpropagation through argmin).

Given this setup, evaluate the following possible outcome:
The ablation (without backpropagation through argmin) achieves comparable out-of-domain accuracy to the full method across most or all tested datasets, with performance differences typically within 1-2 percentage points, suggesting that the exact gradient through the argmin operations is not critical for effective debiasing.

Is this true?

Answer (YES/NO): NO